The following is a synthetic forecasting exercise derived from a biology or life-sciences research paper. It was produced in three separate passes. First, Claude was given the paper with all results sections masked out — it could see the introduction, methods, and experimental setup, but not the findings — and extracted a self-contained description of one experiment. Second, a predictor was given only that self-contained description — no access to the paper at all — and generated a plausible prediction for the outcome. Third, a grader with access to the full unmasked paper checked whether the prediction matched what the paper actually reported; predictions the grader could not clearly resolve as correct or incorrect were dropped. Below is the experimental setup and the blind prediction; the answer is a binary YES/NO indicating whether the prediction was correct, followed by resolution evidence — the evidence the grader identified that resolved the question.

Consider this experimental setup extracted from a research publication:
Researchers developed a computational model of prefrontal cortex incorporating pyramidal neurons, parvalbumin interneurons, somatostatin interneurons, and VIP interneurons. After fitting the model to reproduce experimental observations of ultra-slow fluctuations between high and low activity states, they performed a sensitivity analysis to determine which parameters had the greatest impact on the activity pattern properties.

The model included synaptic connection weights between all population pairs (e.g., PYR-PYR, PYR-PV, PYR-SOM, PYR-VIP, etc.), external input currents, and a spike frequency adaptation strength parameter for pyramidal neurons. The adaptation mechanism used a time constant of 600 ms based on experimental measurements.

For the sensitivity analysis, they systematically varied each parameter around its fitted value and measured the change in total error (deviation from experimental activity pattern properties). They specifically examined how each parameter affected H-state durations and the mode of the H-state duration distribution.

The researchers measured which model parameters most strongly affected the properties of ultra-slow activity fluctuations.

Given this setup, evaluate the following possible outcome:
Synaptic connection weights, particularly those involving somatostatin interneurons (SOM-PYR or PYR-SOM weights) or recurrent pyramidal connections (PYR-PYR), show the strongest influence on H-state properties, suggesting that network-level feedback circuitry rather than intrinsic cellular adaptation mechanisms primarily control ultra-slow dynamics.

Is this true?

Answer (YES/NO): NO